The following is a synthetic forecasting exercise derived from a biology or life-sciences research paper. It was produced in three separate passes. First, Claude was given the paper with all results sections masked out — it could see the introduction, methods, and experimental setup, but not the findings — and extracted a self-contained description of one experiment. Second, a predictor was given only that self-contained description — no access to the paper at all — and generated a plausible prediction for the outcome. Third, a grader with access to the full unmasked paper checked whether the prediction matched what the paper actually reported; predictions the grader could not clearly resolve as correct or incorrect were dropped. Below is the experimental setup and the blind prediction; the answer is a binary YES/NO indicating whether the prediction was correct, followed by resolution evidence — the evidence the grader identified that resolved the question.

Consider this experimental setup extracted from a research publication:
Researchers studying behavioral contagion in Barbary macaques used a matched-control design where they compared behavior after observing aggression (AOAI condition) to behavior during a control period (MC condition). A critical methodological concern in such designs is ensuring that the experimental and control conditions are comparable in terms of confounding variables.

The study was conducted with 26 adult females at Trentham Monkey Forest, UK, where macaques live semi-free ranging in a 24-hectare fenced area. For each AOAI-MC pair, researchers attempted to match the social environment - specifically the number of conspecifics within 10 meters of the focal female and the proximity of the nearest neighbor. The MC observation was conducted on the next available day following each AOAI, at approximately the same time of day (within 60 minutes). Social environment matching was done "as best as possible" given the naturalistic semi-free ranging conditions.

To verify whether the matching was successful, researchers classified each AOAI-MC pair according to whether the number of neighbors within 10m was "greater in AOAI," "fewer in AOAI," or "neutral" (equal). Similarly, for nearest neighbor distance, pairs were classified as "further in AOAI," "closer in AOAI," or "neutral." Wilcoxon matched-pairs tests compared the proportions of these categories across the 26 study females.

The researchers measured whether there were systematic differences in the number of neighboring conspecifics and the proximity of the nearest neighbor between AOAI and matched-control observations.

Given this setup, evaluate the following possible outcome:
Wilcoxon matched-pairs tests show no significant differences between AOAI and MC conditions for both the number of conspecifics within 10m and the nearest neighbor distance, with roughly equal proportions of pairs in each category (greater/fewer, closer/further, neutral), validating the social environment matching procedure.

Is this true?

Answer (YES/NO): NO